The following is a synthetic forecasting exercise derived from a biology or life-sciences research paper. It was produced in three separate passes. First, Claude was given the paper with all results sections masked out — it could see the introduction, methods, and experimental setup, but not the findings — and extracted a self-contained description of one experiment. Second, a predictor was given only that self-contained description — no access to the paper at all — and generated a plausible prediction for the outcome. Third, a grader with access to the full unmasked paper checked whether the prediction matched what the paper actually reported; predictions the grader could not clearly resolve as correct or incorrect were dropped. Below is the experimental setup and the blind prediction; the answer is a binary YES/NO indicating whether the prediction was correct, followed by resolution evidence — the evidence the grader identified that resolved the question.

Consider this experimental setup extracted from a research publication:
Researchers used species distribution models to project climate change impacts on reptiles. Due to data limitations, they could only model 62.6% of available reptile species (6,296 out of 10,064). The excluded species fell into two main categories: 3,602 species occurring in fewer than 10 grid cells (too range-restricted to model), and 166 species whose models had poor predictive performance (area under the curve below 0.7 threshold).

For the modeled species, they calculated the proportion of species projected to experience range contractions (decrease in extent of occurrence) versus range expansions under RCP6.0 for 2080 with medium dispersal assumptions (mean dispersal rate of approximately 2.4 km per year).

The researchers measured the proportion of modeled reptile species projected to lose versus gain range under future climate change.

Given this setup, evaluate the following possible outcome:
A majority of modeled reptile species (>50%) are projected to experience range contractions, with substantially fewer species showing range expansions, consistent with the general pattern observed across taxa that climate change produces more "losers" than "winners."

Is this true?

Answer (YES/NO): YES